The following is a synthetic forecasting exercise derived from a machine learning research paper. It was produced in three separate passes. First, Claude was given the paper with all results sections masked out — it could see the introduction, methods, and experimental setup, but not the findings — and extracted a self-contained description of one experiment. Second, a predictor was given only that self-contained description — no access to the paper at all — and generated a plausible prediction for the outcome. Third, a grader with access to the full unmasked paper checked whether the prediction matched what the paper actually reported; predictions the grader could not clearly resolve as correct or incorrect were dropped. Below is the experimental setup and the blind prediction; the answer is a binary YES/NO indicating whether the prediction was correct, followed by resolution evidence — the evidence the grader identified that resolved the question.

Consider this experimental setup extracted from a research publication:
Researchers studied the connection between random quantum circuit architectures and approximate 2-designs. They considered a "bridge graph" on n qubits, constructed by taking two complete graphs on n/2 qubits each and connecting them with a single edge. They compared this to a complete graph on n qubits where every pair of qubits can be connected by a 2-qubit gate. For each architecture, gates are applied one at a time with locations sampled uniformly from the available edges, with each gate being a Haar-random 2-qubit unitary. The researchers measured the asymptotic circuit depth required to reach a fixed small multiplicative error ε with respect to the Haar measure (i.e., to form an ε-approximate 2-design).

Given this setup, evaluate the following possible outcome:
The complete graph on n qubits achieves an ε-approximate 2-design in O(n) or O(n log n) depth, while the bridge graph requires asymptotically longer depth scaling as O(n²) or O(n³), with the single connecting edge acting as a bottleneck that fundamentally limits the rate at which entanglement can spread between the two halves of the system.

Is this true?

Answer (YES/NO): NO